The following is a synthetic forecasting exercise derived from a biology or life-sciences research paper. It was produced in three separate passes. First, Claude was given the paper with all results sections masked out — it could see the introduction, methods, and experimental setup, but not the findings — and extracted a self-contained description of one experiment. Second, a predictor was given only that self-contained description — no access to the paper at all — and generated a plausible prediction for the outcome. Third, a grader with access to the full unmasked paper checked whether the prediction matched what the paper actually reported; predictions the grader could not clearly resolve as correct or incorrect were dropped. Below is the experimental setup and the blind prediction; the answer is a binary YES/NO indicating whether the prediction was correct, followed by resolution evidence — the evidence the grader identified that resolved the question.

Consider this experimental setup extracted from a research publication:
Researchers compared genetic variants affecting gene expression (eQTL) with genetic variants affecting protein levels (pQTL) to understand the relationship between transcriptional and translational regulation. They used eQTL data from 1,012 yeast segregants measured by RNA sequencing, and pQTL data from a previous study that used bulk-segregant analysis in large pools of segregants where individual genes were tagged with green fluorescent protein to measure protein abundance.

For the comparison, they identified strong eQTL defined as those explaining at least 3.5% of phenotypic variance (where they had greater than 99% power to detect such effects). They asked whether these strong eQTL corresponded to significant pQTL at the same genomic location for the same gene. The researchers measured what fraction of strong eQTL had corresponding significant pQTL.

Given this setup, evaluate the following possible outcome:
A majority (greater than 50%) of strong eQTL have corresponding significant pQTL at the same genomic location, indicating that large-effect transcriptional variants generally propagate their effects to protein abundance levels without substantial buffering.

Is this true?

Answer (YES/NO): NO